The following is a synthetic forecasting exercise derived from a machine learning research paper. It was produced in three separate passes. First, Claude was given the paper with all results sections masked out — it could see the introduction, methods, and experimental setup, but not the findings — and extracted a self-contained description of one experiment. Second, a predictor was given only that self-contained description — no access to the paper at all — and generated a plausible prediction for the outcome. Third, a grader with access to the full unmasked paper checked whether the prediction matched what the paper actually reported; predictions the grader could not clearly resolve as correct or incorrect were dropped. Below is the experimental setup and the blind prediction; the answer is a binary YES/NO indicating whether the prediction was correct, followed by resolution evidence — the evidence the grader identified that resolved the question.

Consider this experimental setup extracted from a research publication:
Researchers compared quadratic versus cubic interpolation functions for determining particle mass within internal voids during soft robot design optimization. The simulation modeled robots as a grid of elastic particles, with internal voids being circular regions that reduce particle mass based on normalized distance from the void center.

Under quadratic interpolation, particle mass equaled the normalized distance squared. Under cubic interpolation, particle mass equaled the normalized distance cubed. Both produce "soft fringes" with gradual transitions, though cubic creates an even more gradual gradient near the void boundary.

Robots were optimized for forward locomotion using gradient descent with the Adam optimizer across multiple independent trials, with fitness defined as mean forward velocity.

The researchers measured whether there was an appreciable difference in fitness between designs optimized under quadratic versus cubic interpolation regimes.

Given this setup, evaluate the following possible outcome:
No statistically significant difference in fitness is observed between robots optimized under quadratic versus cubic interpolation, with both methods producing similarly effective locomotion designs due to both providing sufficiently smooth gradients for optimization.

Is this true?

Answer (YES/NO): YES